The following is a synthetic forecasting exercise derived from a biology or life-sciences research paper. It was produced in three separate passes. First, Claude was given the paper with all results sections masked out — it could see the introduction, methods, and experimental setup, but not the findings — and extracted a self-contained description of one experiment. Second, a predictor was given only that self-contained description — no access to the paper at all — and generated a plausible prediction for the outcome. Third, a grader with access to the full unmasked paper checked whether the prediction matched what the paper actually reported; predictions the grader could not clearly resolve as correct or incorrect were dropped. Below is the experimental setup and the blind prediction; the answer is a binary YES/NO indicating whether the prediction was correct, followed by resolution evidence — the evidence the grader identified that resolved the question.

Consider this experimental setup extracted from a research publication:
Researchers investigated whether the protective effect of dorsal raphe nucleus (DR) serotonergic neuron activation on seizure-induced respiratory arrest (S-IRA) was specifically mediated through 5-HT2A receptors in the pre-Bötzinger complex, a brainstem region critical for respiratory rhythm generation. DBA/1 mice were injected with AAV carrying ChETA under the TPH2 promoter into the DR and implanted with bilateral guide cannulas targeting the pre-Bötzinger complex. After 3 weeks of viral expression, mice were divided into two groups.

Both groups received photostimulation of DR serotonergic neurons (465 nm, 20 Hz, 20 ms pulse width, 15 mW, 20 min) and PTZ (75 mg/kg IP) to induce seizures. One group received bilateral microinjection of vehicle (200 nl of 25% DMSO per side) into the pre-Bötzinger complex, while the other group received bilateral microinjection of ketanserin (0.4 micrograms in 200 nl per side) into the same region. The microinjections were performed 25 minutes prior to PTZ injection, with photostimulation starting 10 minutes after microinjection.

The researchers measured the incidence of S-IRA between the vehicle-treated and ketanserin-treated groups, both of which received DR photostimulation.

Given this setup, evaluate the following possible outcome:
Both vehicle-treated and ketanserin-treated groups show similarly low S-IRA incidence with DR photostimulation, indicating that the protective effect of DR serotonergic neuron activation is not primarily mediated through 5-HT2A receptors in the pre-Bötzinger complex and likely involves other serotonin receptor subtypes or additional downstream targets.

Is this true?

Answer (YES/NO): NO